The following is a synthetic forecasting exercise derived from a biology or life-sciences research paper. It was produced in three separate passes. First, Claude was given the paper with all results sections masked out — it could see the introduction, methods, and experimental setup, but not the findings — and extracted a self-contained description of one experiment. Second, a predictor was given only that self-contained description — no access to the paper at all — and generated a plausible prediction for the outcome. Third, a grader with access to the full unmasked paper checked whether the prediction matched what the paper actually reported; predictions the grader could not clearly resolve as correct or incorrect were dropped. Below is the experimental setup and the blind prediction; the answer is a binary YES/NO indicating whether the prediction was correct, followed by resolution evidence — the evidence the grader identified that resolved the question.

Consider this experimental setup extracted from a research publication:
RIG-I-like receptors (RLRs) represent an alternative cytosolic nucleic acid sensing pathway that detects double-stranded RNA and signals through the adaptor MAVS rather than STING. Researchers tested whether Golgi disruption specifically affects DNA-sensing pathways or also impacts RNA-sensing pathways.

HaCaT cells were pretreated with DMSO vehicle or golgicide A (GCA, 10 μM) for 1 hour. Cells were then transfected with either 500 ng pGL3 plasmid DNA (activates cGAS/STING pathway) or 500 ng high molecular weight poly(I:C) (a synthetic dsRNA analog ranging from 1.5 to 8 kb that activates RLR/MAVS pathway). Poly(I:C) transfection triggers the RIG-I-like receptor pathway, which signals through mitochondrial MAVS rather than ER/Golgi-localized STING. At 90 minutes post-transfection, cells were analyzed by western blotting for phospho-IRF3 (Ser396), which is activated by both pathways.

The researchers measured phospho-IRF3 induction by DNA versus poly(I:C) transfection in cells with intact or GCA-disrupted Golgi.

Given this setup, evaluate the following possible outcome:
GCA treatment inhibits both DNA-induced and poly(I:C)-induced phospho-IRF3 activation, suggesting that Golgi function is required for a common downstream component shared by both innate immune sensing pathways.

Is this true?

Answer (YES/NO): NO